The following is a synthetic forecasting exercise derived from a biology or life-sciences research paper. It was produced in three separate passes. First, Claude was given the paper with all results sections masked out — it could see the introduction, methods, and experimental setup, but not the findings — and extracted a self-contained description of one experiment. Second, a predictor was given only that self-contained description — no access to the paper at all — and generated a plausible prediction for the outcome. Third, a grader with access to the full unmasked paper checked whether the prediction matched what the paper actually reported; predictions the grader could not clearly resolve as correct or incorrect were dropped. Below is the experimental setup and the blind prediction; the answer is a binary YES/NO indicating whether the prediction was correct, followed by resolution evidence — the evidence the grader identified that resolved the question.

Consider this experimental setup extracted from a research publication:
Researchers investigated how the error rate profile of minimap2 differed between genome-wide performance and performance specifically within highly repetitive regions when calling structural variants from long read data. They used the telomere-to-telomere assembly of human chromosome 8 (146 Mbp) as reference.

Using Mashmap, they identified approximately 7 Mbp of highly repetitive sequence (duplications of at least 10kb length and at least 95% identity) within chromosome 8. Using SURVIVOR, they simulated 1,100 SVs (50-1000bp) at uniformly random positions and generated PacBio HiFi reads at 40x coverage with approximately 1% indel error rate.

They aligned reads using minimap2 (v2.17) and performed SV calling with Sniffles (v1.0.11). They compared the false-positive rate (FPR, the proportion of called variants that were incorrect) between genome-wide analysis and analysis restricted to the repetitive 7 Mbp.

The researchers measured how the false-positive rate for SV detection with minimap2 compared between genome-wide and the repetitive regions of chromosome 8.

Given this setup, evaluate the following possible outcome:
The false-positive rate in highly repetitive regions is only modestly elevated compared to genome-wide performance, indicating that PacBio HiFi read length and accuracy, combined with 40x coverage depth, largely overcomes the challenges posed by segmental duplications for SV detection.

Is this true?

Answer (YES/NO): NO